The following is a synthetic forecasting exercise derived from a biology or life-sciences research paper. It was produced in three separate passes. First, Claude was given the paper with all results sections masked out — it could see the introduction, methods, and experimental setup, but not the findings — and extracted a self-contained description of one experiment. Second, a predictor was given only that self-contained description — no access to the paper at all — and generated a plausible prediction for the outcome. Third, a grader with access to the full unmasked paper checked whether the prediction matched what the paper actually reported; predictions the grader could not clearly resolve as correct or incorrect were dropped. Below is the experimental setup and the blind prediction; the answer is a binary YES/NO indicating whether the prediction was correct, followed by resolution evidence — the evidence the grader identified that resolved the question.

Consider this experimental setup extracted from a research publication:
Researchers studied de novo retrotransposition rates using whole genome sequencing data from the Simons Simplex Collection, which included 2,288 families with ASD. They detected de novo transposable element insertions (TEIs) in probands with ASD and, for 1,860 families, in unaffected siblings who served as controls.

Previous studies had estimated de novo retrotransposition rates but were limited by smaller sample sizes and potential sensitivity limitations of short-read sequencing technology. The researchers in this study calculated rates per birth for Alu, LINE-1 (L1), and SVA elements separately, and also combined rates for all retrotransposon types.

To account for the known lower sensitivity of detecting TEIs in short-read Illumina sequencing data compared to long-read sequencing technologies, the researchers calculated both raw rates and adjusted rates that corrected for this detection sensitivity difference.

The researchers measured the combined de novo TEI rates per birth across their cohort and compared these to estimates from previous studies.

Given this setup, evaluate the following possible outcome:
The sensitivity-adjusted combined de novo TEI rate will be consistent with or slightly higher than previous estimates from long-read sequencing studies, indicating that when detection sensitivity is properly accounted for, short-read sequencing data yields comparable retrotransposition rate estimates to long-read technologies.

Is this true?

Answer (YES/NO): NO